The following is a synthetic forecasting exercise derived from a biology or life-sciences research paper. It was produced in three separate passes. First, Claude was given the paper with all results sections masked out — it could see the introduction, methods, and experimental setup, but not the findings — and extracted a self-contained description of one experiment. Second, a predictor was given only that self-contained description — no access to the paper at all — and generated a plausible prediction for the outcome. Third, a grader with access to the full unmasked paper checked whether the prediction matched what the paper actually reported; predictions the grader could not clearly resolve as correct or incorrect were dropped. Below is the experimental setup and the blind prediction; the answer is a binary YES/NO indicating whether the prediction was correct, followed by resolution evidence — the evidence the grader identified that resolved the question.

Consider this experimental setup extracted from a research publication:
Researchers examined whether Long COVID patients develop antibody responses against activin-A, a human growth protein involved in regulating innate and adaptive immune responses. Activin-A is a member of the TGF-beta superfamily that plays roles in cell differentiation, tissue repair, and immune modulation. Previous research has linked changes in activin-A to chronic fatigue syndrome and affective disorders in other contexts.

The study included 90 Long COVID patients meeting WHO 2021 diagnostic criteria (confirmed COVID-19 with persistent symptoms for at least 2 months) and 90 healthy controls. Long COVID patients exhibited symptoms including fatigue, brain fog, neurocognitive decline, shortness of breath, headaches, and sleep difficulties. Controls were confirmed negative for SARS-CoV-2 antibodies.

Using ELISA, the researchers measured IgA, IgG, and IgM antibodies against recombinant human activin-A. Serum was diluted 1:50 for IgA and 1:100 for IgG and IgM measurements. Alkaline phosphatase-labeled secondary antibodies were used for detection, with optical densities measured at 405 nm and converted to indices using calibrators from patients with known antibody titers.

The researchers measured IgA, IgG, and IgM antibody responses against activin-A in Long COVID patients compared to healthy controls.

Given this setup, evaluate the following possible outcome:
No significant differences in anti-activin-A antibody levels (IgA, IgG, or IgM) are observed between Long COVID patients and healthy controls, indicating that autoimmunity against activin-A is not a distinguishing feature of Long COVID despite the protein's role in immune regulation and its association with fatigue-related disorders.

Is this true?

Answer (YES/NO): NO